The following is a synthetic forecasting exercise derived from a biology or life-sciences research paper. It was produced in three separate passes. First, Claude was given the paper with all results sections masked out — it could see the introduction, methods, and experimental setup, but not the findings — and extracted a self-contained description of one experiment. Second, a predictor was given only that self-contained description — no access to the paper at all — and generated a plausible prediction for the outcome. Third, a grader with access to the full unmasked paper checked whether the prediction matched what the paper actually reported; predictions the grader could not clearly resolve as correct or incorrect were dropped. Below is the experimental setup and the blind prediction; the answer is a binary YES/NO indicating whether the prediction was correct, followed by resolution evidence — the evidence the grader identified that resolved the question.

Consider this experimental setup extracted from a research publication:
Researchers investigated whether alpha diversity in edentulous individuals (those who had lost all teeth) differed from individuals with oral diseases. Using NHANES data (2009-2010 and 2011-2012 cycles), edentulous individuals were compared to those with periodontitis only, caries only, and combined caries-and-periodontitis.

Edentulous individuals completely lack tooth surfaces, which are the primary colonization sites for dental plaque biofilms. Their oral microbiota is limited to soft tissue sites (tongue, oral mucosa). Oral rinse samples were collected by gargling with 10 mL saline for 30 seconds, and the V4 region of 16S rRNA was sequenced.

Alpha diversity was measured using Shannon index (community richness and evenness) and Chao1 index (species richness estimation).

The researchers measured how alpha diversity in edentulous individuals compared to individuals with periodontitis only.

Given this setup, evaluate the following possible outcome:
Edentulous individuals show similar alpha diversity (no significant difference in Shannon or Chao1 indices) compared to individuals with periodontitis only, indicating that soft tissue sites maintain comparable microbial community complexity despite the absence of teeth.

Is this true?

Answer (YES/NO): NO